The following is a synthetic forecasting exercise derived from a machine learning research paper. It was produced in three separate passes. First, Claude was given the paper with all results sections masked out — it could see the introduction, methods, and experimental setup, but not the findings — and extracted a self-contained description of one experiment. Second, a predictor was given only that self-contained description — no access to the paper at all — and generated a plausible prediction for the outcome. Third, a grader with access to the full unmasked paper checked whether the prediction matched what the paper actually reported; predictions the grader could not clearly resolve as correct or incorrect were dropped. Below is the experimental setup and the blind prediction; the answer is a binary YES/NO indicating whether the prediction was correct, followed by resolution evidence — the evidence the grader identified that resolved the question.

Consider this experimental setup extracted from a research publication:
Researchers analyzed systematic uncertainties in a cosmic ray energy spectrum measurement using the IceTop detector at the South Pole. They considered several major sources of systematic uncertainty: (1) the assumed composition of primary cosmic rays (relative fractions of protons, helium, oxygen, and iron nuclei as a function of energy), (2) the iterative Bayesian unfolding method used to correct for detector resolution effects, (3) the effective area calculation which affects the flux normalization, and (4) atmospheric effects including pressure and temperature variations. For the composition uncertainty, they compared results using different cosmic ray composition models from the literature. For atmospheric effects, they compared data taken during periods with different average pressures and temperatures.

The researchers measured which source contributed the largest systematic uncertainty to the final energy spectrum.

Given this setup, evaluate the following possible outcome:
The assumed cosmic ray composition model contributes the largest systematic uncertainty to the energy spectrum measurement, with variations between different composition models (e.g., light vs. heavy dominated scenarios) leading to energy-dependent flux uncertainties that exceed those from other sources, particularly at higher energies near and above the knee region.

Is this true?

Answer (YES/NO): YES